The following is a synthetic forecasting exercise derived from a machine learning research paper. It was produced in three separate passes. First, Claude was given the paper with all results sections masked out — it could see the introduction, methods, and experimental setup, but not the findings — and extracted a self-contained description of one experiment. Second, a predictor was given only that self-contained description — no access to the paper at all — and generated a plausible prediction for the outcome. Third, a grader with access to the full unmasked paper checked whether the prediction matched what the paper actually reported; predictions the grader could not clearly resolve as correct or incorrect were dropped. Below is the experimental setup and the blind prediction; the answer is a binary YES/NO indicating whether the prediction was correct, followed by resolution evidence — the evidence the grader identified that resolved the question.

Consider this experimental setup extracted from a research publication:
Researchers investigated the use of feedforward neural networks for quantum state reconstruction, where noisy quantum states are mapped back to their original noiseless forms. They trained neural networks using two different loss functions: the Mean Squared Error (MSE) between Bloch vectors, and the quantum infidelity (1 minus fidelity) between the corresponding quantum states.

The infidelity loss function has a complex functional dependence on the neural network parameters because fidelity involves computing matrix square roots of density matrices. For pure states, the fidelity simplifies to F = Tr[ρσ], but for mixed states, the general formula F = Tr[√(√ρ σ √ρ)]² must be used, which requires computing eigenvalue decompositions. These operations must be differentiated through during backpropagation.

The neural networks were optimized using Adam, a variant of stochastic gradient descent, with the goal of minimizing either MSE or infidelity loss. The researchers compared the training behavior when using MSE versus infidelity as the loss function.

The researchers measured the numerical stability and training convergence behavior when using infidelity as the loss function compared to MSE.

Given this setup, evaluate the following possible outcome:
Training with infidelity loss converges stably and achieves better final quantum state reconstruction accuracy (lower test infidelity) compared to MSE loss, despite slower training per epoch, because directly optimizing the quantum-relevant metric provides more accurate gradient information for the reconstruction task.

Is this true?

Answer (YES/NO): NO